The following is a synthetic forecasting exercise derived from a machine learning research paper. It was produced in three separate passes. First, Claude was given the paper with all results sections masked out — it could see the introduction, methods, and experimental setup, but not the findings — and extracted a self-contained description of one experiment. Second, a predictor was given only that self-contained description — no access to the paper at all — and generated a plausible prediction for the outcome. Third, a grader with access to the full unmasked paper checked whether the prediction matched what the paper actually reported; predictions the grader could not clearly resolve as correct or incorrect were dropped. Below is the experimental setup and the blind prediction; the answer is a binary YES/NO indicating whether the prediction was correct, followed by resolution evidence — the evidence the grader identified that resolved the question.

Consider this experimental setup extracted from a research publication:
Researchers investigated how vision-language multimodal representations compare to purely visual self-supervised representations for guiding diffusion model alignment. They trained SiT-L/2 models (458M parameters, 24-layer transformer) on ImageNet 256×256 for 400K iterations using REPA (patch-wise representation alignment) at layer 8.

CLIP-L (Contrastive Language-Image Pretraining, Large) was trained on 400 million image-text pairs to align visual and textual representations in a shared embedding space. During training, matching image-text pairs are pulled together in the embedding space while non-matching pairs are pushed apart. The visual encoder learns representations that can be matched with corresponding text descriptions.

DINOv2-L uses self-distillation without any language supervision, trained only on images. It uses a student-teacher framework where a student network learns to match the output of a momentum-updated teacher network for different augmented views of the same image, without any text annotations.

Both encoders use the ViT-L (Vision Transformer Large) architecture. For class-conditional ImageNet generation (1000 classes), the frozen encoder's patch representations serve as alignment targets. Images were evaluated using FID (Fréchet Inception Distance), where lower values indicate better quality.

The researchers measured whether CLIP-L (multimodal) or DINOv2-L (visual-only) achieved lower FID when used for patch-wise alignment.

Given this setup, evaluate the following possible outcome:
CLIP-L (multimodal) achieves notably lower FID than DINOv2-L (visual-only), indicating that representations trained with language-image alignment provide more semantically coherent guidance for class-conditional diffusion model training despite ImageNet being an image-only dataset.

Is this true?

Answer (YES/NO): NO